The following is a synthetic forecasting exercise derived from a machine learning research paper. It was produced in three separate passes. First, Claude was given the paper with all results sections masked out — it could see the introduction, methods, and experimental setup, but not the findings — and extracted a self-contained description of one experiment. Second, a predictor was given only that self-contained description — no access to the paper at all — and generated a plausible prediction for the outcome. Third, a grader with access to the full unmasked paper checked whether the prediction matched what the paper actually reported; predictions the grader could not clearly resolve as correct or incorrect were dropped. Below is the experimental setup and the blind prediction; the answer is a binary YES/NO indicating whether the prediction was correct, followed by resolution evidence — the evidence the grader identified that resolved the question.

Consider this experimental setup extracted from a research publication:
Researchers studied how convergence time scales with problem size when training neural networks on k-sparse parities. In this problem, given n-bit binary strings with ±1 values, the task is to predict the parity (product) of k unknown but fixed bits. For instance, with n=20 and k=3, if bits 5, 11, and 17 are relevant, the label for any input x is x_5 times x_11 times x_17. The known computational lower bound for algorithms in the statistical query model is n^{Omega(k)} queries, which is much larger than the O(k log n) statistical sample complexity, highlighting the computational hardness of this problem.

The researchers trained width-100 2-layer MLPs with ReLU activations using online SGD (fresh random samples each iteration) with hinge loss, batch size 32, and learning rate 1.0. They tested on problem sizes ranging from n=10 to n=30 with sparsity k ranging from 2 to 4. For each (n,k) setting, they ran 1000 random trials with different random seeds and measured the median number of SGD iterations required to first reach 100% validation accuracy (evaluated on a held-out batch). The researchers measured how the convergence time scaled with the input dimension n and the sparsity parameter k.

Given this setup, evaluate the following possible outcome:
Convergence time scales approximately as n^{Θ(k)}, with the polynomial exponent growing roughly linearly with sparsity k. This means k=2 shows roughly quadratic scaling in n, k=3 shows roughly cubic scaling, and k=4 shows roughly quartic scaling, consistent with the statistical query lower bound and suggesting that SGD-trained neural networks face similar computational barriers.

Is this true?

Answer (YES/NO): YES